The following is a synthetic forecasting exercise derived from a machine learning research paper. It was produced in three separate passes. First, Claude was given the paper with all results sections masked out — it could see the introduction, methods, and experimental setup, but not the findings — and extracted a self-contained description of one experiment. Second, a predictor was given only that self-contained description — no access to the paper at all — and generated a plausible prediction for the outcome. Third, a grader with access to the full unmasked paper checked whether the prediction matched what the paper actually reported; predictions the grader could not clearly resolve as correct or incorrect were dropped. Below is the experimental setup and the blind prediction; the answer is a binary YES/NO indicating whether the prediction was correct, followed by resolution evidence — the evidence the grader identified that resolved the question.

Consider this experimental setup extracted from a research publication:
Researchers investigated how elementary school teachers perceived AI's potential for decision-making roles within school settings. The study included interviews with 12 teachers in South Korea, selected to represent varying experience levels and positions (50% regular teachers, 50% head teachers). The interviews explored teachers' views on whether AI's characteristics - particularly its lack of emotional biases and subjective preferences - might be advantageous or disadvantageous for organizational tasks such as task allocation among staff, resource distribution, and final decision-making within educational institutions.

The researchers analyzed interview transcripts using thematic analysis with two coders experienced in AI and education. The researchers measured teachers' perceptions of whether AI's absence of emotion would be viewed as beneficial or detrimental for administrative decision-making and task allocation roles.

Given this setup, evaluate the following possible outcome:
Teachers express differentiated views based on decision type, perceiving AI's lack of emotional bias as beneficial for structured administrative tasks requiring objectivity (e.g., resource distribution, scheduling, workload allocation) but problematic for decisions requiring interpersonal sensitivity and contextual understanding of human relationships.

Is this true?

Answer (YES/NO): YES